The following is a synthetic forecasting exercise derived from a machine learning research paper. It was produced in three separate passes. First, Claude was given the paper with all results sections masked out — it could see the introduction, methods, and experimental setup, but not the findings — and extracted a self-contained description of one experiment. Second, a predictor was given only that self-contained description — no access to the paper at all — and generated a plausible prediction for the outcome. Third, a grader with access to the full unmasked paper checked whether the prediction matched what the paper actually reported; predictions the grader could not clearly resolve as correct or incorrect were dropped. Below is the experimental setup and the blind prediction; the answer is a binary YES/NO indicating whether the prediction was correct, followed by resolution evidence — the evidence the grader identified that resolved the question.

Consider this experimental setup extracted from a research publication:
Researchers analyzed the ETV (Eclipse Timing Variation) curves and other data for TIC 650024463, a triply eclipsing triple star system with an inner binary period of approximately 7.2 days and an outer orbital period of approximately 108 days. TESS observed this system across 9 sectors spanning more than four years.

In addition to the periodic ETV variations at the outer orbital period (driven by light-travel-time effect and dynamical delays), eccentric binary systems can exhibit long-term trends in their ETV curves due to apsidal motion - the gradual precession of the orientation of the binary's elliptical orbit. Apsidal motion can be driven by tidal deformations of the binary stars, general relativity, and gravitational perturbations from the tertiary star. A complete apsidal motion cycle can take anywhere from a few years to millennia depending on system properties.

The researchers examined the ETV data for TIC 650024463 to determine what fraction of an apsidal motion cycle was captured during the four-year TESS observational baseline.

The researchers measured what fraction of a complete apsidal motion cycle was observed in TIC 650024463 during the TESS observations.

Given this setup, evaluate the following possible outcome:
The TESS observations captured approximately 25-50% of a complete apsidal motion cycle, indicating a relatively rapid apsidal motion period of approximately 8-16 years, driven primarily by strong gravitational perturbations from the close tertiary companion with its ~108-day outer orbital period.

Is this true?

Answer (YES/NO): NO